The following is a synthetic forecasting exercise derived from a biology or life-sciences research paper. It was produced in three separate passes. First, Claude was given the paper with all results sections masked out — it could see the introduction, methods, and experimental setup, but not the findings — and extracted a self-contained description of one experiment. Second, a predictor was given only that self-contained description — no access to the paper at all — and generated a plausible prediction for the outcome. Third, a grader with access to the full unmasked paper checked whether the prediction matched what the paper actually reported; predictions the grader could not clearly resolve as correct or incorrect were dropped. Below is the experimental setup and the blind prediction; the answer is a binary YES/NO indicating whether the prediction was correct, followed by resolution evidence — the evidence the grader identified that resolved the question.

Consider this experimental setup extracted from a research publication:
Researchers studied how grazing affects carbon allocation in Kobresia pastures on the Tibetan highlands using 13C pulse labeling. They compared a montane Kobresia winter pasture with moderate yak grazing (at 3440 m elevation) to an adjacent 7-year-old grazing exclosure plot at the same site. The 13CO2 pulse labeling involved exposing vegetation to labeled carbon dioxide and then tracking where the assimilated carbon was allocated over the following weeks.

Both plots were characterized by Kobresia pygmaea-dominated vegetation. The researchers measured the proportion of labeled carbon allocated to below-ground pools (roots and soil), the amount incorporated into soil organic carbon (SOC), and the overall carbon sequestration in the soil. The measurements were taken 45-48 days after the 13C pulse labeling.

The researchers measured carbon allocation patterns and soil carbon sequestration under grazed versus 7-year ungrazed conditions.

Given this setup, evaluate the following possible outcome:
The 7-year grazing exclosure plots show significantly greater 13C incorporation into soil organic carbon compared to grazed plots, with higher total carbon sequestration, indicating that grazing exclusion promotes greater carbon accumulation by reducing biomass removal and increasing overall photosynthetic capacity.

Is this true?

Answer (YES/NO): NO